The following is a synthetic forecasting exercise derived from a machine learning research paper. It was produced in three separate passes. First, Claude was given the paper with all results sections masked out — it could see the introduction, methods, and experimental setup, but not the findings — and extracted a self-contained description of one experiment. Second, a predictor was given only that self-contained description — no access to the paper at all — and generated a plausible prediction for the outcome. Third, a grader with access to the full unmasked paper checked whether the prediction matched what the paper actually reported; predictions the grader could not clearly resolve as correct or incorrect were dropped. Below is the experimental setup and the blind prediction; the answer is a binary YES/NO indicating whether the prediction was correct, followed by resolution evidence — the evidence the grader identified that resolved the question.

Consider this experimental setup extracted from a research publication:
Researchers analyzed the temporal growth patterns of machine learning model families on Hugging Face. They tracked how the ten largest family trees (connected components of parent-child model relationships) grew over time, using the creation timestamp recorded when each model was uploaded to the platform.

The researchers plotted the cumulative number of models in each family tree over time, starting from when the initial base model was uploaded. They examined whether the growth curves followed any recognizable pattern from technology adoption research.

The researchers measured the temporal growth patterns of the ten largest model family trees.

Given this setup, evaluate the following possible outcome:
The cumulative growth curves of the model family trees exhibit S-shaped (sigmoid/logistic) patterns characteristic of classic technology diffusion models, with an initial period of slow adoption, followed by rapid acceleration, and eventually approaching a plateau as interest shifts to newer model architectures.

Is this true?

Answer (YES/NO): YES